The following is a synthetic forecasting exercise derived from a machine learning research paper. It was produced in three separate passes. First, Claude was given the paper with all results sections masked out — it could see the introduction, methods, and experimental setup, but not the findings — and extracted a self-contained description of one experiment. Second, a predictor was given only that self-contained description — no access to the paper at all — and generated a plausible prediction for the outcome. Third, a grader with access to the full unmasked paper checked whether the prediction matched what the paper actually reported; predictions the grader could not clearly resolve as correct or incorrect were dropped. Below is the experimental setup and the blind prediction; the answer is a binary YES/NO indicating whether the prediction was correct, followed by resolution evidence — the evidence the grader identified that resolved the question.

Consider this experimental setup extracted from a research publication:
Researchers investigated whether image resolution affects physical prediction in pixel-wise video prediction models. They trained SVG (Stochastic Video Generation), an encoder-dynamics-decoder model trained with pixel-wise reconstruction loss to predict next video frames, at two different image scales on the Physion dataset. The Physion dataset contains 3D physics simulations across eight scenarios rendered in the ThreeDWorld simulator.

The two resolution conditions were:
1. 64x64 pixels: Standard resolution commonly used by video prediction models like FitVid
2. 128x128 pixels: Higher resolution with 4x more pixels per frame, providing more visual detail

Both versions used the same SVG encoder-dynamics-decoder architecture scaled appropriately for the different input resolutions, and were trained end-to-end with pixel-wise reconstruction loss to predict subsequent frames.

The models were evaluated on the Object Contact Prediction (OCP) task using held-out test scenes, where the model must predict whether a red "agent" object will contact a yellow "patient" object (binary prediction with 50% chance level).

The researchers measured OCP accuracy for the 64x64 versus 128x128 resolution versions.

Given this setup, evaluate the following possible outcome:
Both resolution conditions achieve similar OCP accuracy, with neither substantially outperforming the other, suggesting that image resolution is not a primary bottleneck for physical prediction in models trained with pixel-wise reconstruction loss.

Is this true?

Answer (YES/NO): YES